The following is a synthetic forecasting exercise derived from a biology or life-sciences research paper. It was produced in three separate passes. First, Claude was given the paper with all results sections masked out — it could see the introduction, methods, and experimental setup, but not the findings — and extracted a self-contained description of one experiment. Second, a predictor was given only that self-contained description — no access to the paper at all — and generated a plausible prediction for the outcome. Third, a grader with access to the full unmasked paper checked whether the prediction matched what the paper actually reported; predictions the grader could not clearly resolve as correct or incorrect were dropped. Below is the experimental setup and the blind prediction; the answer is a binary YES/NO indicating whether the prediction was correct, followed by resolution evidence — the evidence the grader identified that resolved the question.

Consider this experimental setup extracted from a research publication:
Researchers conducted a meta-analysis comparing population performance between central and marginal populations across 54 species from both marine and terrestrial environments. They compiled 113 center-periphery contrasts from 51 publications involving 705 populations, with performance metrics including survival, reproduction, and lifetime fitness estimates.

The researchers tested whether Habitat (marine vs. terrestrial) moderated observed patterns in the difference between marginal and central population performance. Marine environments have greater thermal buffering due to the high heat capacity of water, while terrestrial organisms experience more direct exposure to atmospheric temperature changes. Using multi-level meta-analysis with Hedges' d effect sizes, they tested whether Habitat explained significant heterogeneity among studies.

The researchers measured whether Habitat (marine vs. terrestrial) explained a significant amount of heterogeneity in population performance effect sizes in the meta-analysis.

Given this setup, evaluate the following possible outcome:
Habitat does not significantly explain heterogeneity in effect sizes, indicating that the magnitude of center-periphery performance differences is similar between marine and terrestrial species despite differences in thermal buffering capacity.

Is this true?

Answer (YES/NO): YES